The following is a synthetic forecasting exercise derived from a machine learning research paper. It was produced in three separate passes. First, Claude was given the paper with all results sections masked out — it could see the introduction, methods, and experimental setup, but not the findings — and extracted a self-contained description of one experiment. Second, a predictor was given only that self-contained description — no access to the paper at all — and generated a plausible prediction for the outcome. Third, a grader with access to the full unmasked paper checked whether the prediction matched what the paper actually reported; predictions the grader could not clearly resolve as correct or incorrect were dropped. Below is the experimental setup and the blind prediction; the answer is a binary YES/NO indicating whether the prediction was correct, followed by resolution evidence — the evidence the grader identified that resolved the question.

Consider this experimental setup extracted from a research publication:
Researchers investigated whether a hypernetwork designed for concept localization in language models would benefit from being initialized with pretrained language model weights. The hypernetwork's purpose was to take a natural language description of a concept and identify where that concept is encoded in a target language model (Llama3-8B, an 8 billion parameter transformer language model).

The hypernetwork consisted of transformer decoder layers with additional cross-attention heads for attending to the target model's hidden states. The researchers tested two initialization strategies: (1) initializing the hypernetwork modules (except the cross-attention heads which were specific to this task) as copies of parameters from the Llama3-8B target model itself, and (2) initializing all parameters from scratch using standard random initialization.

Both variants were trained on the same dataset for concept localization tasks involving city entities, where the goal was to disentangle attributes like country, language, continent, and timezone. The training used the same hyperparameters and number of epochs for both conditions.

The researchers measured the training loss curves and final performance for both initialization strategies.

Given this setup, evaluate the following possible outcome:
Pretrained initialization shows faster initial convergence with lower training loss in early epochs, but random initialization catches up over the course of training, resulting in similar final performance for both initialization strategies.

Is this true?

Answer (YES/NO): NO